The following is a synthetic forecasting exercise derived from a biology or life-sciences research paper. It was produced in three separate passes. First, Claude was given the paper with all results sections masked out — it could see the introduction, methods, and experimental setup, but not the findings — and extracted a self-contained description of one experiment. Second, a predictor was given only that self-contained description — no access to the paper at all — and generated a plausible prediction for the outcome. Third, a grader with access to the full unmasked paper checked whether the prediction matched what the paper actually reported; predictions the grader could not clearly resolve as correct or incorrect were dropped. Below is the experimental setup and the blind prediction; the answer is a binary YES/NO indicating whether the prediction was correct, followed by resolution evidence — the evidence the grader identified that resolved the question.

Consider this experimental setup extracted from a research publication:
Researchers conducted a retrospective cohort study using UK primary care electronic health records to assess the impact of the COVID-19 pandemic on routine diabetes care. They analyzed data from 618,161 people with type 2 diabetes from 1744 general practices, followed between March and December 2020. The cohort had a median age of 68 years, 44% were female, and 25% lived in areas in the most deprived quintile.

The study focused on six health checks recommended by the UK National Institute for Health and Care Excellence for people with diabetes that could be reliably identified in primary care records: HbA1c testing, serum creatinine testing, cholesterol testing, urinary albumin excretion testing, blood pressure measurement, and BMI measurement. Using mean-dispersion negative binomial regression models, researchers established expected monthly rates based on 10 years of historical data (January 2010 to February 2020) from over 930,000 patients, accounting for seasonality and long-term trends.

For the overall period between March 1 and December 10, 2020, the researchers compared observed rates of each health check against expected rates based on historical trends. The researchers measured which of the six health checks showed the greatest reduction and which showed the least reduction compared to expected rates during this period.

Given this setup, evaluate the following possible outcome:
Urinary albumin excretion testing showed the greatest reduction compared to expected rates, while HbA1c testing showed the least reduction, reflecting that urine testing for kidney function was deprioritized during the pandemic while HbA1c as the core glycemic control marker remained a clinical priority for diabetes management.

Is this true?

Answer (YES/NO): NO